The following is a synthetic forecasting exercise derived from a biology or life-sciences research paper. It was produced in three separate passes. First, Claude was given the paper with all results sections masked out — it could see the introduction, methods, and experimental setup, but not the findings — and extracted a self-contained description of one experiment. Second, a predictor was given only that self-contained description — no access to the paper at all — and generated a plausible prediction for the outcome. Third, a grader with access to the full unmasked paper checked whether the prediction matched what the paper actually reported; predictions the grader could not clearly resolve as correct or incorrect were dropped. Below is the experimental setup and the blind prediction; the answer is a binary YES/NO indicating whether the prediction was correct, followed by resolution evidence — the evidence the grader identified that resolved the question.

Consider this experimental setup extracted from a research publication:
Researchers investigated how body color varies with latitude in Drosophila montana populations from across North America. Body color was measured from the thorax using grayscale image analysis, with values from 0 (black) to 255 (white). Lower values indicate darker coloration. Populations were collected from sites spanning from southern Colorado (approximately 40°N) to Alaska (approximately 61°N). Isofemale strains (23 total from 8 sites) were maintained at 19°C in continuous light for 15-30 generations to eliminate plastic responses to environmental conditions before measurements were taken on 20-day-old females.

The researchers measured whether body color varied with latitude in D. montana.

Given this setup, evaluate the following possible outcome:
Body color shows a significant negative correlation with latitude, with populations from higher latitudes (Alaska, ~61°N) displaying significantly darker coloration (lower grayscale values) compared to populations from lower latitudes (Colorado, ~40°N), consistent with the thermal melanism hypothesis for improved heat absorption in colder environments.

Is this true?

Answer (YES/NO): NO